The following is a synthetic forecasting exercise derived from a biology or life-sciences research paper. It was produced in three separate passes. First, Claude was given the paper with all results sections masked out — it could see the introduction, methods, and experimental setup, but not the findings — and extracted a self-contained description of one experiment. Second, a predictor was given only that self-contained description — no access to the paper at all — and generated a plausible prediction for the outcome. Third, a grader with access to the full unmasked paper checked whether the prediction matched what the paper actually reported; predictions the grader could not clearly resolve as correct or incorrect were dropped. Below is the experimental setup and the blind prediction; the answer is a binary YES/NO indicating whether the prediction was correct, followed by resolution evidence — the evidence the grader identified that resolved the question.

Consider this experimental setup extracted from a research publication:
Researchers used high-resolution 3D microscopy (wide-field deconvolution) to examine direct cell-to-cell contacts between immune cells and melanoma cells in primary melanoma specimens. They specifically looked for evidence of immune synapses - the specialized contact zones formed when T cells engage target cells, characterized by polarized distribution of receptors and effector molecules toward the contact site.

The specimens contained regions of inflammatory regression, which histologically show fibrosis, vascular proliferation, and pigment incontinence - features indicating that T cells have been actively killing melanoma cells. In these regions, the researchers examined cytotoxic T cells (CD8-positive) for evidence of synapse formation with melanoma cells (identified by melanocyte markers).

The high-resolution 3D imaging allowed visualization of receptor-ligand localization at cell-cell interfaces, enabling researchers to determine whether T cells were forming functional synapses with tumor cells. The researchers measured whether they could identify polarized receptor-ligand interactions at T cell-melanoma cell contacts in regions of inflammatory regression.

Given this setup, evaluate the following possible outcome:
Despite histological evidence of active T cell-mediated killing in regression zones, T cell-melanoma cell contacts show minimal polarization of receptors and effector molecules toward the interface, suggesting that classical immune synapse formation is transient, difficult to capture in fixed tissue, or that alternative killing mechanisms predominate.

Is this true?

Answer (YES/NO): NO